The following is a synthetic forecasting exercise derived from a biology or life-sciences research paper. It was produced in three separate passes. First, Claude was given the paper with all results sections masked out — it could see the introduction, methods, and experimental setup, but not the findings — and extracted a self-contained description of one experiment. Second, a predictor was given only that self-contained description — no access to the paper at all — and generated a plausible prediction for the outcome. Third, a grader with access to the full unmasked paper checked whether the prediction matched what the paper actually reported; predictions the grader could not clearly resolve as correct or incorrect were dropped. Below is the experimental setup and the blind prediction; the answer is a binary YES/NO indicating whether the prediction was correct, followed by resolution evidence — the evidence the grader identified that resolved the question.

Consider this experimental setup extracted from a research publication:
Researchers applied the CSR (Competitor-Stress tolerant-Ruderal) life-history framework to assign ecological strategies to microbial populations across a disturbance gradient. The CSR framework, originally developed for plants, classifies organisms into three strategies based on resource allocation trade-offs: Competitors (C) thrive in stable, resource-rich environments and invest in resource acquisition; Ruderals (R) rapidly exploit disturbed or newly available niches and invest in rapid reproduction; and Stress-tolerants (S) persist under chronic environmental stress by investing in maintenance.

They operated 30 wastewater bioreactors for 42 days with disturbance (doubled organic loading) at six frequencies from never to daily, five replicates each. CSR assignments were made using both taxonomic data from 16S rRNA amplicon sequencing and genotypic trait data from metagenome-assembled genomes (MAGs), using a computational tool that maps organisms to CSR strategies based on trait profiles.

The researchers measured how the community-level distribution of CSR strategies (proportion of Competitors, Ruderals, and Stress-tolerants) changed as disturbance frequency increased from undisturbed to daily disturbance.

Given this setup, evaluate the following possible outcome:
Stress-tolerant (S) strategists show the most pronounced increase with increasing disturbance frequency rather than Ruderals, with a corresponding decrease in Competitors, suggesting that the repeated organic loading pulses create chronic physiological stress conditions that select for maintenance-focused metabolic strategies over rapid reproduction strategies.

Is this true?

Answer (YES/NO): NO